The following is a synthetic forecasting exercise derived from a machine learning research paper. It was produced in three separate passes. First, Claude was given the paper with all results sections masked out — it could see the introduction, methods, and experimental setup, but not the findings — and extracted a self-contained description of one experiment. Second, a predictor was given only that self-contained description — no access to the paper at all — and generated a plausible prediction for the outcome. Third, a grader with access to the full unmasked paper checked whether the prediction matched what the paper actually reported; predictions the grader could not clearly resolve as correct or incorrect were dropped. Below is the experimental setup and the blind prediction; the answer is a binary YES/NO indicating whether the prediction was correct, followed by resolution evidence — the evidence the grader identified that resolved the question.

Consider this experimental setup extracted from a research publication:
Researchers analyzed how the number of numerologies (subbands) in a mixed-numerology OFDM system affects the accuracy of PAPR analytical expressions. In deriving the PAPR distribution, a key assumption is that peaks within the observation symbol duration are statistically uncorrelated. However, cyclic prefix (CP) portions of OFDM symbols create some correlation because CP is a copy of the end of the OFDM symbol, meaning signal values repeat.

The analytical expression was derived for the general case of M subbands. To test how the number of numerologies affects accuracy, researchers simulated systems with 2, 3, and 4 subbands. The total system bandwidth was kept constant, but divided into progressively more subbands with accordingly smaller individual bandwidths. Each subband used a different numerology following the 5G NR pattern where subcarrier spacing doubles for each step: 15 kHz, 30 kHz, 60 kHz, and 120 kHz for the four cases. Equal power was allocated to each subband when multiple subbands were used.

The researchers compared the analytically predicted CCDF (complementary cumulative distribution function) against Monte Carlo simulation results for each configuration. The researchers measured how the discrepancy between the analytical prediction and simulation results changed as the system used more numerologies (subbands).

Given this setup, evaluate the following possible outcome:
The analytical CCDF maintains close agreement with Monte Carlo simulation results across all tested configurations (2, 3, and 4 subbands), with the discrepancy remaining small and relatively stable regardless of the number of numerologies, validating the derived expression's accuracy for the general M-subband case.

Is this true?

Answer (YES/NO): YES